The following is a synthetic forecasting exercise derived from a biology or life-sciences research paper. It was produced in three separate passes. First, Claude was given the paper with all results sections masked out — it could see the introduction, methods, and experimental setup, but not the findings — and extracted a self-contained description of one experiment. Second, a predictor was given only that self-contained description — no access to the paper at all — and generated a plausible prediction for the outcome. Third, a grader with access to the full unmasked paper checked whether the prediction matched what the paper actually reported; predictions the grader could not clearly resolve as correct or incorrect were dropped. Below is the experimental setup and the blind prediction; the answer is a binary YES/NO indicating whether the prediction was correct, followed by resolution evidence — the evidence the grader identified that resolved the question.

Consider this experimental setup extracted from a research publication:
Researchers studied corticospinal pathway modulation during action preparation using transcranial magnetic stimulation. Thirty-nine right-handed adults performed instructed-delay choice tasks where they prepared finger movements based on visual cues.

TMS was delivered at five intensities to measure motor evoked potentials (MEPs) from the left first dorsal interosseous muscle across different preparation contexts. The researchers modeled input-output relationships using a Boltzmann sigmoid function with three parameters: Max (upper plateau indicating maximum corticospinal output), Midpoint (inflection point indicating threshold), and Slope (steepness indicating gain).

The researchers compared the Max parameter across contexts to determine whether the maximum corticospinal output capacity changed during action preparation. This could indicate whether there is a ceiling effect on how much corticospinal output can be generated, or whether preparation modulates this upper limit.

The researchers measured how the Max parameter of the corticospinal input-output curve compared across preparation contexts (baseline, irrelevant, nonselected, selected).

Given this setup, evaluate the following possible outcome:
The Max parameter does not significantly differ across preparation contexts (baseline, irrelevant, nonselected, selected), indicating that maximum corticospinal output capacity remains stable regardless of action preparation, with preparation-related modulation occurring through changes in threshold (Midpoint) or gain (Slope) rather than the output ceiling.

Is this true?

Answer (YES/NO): NO